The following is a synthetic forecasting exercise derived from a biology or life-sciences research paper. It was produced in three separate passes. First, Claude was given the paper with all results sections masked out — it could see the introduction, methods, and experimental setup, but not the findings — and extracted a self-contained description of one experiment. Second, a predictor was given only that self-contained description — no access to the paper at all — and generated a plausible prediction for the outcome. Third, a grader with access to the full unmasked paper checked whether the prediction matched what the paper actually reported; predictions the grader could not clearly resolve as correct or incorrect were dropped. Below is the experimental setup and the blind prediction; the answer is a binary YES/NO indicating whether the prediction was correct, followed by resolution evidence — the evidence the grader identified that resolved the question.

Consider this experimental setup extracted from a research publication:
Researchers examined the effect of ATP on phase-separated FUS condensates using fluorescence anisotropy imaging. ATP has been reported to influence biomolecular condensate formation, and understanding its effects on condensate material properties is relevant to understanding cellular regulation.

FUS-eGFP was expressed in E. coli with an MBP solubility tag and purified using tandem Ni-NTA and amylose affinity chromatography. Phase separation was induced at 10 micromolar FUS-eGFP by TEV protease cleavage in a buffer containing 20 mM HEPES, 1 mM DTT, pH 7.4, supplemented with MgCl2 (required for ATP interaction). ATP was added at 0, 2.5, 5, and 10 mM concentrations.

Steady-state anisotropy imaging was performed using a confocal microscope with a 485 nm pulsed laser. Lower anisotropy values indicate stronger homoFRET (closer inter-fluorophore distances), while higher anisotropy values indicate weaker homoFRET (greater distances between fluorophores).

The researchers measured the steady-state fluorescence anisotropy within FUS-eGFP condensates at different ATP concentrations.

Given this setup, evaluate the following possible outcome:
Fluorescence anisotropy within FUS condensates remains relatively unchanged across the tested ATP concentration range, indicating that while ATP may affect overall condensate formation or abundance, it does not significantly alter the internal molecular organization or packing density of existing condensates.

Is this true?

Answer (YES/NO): NO